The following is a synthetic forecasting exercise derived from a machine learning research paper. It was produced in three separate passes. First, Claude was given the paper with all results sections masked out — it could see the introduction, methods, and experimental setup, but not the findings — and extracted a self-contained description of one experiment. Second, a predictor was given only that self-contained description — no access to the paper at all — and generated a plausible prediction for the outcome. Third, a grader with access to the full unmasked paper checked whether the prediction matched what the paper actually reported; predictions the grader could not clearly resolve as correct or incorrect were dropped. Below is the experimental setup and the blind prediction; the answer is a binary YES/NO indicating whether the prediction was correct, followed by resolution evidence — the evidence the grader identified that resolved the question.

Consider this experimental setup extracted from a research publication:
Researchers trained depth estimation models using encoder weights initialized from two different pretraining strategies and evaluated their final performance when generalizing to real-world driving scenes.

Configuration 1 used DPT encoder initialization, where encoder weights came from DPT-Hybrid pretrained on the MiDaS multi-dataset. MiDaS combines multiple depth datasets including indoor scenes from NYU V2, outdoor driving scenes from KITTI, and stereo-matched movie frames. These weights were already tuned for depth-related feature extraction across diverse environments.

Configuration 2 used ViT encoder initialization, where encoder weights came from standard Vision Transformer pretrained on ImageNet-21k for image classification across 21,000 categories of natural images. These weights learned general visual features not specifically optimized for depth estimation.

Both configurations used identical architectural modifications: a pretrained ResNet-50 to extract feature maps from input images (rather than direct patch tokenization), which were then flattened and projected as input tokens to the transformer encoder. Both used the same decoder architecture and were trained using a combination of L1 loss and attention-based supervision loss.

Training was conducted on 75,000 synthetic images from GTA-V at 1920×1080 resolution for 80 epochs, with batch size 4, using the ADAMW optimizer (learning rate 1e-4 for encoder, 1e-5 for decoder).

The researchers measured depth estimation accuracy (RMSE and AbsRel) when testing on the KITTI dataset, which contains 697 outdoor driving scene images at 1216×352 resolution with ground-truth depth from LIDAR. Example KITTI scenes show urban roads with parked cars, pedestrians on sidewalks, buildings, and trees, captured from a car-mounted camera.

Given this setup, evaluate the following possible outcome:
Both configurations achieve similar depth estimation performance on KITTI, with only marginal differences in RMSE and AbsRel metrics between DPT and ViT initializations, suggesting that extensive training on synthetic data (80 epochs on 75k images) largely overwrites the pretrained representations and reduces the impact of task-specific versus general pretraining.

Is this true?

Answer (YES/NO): NO